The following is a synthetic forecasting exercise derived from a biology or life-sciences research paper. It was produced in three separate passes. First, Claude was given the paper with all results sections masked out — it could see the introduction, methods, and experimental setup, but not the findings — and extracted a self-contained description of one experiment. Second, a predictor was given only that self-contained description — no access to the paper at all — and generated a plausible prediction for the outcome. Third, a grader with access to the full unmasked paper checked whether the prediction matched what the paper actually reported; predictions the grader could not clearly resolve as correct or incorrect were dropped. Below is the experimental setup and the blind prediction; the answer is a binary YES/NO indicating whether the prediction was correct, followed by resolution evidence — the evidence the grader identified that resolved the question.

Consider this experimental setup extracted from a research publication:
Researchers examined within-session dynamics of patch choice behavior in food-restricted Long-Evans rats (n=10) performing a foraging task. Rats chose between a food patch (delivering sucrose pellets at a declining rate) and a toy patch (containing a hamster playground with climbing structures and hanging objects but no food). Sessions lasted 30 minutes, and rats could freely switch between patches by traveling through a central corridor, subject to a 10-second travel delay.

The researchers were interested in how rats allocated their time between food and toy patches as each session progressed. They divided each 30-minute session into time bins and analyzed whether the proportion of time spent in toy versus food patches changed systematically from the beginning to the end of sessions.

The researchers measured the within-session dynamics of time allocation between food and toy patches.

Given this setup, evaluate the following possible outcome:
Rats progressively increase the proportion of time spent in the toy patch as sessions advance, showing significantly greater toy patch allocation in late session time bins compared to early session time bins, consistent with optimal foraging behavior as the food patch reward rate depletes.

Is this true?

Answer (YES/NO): NO